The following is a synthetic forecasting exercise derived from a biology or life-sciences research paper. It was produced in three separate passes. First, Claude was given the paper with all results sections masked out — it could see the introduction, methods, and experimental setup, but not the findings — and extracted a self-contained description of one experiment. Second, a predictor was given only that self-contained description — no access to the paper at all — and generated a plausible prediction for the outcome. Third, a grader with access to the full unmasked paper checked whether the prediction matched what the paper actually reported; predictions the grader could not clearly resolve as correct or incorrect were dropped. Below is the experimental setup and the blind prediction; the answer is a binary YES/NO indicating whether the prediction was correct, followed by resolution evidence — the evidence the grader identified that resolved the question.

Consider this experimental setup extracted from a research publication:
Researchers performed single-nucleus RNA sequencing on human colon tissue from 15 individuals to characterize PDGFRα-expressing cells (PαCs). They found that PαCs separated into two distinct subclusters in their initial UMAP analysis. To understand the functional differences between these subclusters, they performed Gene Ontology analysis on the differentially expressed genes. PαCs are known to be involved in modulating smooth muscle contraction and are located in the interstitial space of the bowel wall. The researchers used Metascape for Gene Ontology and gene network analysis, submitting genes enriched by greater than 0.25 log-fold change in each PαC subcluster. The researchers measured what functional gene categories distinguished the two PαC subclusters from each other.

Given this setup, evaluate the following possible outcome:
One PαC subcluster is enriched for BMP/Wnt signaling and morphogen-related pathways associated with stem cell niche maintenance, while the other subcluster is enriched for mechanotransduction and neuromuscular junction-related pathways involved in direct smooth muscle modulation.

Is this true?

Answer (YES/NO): NO